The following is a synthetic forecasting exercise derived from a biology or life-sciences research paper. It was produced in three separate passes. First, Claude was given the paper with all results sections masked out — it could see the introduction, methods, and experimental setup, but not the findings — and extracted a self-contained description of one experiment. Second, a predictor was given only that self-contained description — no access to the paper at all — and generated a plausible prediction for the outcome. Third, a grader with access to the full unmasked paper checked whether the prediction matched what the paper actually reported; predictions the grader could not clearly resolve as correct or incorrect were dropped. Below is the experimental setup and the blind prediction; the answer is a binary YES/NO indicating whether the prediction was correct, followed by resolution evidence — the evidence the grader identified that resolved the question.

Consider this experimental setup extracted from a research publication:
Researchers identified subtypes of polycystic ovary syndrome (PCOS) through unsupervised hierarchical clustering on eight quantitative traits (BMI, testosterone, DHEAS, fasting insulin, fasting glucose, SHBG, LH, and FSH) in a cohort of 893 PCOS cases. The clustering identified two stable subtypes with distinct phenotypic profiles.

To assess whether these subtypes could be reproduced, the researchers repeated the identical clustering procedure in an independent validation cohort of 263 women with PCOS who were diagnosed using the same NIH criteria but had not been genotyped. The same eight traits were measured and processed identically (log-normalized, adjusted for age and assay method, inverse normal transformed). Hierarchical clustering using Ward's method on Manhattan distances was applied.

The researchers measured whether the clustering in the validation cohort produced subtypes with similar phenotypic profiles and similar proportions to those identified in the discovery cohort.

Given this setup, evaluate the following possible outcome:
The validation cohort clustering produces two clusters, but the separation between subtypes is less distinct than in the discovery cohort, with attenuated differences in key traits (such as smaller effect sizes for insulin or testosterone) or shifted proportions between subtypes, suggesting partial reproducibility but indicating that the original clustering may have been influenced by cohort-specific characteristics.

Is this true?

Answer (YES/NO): NO